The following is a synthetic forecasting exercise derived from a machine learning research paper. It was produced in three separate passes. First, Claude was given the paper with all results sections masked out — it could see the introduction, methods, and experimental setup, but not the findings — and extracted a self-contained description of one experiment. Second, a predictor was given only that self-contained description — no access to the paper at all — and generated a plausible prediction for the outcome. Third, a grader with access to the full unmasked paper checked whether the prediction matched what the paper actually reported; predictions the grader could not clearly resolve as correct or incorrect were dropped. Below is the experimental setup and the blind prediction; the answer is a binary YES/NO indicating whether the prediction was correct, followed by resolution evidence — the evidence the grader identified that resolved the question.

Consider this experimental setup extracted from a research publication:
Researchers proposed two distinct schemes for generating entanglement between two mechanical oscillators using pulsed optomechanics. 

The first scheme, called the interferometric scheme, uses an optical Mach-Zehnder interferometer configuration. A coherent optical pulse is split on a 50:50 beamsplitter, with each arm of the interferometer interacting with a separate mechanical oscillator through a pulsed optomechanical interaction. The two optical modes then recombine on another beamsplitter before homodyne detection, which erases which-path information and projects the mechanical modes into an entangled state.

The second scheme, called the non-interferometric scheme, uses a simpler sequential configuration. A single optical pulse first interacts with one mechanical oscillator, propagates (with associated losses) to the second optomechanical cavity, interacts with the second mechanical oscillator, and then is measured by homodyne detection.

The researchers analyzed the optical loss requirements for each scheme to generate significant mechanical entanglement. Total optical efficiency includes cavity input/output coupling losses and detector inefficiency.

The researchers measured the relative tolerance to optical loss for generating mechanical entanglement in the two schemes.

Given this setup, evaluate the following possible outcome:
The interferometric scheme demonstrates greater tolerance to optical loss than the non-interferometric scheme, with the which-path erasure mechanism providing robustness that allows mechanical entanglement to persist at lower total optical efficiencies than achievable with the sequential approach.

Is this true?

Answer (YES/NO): NO